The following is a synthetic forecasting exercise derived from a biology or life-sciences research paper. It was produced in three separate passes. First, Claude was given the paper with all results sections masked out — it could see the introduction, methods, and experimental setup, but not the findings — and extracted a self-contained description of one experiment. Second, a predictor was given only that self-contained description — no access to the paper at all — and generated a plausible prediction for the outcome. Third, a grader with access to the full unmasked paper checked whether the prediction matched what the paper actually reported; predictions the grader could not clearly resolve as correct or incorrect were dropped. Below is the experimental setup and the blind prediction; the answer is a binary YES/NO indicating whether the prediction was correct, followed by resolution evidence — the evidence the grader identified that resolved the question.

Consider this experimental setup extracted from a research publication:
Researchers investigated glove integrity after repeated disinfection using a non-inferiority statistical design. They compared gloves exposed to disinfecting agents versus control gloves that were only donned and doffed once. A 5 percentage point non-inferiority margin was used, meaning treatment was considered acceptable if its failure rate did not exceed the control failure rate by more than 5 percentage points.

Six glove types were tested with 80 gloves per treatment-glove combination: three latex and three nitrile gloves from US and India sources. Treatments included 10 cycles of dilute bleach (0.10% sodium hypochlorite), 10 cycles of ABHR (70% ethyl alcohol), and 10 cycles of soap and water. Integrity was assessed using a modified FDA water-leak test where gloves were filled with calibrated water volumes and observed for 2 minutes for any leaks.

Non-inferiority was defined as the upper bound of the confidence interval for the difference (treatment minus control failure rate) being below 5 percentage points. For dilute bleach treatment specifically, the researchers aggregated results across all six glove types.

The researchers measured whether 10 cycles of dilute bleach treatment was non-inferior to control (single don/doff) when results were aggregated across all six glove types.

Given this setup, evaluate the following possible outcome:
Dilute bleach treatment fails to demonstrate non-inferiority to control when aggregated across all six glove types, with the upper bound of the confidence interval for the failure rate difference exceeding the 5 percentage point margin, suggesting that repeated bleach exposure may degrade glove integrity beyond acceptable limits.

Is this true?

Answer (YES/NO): NO